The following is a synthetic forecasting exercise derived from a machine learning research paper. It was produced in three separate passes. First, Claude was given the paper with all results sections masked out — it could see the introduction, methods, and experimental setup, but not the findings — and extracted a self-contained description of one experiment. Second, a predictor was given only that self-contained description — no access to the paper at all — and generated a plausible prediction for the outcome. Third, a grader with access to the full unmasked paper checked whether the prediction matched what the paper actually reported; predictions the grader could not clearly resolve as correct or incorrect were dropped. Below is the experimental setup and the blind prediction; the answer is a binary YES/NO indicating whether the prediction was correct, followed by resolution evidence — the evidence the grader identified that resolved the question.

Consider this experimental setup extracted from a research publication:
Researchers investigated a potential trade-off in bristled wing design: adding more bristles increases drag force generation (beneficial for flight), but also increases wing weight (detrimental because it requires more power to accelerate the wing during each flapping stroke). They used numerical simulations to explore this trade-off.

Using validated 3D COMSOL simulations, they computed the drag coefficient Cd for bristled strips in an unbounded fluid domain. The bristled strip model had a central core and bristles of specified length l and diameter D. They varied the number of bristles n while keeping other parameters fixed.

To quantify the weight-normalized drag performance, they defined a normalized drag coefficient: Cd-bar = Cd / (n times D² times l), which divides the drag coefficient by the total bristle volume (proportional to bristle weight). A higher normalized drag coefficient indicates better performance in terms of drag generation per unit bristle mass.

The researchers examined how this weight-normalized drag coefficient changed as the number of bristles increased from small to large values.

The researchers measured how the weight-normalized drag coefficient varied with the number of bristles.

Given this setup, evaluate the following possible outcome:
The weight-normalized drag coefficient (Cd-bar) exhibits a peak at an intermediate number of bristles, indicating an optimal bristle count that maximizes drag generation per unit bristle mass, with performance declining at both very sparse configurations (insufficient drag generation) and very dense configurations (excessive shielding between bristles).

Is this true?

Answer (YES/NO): YES